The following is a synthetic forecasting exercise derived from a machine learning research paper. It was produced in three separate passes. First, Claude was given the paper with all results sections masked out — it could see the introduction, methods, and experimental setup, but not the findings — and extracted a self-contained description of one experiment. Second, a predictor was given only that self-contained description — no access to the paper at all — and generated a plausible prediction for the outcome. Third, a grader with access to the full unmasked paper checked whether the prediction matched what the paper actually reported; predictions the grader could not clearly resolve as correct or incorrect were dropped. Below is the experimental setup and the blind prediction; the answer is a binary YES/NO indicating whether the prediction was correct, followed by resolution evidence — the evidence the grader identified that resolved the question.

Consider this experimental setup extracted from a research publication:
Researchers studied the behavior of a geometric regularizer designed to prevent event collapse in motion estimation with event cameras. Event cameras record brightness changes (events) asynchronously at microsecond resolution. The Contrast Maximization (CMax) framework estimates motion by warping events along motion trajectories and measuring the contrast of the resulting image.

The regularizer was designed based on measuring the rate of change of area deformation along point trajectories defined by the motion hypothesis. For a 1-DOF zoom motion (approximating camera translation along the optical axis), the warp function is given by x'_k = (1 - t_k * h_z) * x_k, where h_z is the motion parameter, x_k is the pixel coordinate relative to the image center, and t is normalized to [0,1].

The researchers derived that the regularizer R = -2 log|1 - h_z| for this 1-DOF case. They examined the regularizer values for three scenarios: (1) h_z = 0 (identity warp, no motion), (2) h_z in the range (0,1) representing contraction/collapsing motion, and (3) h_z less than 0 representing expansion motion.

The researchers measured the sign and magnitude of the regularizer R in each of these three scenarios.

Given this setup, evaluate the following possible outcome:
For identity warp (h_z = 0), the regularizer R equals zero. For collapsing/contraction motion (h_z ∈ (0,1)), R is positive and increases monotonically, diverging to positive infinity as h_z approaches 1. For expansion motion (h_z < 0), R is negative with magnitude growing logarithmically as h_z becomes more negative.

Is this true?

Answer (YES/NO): YES